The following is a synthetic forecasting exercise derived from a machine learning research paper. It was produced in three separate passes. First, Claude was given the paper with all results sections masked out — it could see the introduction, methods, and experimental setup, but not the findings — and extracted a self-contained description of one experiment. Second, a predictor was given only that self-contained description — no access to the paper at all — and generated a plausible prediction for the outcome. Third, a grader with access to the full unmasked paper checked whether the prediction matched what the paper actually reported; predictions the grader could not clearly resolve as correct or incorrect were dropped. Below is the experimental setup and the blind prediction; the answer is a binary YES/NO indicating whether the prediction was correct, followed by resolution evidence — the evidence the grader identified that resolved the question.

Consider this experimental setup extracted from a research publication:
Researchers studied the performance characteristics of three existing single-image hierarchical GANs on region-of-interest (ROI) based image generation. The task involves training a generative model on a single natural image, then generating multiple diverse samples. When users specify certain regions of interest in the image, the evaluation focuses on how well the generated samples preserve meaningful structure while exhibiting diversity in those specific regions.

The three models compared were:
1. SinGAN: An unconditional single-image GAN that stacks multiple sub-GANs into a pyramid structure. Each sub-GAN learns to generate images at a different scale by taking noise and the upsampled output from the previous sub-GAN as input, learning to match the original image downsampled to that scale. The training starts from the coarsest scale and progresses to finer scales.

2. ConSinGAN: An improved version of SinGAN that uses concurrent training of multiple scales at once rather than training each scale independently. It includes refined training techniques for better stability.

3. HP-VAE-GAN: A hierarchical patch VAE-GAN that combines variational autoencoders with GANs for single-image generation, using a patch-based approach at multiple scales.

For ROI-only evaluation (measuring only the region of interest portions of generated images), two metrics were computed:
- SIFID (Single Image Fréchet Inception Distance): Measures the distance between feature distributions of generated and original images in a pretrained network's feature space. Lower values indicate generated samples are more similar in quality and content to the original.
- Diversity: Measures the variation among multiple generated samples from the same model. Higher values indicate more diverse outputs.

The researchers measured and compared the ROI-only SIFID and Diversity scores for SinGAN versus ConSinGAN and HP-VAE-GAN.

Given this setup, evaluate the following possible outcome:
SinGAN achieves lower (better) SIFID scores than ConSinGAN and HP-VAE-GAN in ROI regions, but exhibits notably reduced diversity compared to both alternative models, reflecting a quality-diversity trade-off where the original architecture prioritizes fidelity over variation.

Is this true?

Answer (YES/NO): YES